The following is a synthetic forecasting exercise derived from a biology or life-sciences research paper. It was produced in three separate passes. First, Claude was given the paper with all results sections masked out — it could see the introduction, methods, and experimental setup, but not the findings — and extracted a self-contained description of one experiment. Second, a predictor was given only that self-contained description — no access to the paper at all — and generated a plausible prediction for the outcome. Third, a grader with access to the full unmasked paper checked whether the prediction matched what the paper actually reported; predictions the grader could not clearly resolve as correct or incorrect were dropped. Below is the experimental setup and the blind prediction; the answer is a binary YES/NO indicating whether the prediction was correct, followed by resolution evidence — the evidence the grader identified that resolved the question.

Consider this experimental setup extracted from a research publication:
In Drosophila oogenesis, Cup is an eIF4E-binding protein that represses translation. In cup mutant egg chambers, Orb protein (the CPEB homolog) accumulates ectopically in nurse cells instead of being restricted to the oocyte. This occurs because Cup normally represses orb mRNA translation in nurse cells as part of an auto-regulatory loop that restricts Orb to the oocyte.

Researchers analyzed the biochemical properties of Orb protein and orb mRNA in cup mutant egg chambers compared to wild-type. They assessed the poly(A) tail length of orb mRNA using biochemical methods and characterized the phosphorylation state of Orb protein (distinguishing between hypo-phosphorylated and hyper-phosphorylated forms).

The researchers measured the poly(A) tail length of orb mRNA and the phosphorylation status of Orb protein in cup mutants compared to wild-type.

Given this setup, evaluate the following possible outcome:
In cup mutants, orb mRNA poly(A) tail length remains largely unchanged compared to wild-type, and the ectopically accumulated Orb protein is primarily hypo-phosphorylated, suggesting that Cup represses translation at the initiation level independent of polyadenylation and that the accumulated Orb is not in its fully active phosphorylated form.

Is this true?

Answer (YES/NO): NO